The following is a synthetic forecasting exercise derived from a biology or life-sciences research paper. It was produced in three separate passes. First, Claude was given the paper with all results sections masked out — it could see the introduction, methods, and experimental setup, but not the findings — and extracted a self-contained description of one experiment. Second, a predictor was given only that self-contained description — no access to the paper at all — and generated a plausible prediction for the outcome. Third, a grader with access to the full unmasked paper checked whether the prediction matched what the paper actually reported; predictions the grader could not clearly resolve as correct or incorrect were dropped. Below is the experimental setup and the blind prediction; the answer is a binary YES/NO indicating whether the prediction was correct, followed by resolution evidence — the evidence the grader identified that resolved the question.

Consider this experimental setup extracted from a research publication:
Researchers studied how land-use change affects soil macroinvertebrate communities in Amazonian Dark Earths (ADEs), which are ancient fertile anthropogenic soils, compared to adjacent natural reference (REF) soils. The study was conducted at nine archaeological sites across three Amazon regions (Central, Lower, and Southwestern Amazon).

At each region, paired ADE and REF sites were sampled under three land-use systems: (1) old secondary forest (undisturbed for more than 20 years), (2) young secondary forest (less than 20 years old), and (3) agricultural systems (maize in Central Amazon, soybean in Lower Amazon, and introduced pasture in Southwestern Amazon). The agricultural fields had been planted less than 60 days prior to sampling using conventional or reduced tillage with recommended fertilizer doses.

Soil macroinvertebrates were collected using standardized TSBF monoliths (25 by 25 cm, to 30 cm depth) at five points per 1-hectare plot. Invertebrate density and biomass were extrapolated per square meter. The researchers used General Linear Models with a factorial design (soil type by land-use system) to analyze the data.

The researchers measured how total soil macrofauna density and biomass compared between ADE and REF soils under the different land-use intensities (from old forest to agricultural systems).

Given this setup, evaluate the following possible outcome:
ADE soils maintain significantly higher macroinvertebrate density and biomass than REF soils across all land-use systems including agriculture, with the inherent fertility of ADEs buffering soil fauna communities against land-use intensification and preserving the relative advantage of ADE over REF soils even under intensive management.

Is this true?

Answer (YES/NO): NO